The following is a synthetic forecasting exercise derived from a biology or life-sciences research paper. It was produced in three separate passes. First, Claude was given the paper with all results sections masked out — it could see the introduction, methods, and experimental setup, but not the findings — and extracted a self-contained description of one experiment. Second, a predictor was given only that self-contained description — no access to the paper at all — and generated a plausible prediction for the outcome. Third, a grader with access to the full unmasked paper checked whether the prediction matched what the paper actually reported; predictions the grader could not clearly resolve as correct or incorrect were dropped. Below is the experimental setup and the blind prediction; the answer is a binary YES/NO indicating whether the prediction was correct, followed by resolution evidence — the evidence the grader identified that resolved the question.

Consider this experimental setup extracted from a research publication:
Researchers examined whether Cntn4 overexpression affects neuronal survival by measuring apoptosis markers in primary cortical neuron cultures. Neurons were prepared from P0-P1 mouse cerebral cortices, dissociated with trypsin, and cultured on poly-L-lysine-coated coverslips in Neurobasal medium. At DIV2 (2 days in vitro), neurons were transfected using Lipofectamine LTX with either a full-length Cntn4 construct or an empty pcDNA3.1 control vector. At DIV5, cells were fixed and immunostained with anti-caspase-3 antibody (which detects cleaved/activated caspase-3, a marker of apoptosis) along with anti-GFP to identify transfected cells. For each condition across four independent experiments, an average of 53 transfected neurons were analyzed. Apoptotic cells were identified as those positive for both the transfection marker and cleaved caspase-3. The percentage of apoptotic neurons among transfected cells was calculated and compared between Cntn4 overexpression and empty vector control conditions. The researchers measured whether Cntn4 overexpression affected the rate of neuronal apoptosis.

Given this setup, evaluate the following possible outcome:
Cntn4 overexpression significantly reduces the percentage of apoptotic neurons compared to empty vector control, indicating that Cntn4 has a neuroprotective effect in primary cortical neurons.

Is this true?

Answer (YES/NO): NO